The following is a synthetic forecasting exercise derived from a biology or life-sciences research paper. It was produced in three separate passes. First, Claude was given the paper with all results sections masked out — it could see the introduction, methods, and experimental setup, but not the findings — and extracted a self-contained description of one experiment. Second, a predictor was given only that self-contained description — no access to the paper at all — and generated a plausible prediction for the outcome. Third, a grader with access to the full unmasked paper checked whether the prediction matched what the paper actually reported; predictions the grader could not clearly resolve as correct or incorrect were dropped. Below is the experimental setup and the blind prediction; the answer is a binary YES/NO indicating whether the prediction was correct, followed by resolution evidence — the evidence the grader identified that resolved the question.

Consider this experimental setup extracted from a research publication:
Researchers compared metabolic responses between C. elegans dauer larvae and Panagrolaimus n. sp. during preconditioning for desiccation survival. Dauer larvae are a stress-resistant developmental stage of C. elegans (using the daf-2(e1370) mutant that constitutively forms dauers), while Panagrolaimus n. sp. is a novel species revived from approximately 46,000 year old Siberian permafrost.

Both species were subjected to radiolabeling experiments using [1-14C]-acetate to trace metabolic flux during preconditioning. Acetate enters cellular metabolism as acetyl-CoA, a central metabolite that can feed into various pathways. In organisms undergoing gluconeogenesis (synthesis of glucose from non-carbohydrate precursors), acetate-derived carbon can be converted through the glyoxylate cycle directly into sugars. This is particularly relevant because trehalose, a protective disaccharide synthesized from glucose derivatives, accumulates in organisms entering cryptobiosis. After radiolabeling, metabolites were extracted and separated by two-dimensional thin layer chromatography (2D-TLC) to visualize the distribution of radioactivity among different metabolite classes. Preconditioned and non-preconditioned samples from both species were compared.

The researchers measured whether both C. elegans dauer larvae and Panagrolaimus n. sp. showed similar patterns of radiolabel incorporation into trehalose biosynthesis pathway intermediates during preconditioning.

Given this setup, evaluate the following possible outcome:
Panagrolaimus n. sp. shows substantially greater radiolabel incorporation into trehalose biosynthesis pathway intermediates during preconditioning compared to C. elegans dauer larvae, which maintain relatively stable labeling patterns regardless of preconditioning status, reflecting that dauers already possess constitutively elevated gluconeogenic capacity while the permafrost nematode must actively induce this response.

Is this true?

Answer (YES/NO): NO